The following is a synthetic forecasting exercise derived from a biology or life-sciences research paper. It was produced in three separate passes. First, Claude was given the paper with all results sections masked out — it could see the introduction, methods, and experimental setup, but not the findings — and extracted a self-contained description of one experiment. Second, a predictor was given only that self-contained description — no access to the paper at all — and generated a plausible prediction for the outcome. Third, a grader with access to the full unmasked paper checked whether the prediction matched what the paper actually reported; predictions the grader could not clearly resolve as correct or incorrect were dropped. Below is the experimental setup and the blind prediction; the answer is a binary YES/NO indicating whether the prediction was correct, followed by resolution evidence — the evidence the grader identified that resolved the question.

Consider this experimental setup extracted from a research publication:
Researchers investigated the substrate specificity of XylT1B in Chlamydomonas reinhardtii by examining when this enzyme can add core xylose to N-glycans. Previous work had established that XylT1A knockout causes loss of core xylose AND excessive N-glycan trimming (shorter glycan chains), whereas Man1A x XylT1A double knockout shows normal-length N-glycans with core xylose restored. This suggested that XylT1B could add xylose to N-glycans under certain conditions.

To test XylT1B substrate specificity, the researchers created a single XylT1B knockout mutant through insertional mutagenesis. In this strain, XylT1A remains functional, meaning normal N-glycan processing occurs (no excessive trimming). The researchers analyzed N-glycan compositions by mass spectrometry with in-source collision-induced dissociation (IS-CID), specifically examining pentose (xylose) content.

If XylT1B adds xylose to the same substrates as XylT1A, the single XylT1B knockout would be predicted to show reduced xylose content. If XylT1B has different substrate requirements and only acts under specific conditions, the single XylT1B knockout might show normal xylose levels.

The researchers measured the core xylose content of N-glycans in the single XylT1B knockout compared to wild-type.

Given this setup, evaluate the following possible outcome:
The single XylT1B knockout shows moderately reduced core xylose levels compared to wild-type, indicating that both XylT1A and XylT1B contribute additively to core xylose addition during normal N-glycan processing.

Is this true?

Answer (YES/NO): NO